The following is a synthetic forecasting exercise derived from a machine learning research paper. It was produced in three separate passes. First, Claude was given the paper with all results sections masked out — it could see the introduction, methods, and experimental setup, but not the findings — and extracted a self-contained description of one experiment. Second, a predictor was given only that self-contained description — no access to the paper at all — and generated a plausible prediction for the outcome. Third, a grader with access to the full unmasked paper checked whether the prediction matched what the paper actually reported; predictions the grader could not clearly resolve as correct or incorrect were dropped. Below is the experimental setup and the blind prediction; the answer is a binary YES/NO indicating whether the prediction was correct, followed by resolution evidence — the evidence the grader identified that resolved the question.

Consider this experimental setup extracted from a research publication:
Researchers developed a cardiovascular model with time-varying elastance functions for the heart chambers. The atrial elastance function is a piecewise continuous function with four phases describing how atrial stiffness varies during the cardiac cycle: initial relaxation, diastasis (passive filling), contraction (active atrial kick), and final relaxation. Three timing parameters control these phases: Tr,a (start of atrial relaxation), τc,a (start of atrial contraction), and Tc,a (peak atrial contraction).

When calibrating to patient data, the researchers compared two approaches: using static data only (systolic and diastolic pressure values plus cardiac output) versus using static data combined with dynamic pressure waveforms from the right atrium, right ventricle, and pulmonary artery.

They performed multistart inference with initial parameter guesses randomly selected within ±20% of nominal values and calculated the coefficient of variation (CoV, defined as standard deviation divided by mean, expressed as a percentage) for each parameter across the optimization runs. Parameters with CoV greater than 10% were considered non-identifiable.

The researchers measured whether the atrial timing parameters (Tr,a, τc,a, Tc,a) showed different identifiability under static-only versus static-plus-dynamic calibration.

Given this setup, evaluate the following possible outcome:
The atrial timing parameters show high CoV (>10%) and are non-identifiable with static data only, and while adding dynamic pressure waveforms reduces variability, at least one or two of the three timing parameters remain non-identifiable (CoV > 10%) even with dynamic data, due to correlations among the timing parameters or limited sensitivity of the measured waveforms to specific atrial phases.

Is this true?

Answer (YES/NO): NO